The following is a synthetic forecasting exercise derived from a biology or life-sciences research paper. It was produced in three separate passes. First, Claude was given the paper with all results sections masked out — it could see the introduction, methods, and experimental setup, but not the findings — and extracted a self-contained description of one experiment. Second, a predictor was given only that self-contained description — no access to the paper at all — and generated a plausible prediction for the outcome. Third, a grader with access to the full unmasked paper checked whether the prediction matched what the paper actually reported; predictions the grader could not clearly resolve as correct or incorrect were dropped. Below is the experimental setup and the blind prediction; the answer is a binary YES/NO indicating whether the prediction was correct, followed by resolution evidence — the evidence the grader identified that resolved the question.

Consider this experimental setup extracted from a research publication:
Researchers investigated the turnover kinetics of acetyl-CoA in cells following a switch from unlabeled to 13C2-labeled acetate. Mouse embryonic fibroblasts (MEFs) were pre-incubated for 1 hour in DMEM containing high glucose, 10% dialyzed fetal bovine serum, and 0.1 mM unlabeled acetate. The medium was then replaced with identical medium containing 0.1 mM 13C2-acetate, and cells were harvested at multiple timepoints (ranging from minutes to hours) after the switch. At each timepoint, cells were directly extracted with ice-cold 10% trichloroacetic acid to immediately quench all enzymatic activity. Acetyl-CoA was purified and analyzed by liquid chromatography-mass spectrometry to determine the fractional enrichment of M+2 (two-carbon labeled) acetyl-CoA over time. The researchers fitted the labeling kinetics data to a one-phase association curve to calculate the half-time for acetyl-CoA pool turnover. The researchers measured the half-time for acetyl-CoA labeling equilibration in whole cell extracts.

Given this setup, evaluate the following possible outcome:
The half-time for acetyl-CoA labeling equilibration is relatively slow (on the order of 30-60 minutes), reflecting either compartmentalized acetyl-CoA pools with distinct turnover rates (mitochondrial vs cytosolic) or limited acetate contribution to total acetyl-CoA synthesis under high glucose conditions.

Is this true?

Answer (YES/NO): NO